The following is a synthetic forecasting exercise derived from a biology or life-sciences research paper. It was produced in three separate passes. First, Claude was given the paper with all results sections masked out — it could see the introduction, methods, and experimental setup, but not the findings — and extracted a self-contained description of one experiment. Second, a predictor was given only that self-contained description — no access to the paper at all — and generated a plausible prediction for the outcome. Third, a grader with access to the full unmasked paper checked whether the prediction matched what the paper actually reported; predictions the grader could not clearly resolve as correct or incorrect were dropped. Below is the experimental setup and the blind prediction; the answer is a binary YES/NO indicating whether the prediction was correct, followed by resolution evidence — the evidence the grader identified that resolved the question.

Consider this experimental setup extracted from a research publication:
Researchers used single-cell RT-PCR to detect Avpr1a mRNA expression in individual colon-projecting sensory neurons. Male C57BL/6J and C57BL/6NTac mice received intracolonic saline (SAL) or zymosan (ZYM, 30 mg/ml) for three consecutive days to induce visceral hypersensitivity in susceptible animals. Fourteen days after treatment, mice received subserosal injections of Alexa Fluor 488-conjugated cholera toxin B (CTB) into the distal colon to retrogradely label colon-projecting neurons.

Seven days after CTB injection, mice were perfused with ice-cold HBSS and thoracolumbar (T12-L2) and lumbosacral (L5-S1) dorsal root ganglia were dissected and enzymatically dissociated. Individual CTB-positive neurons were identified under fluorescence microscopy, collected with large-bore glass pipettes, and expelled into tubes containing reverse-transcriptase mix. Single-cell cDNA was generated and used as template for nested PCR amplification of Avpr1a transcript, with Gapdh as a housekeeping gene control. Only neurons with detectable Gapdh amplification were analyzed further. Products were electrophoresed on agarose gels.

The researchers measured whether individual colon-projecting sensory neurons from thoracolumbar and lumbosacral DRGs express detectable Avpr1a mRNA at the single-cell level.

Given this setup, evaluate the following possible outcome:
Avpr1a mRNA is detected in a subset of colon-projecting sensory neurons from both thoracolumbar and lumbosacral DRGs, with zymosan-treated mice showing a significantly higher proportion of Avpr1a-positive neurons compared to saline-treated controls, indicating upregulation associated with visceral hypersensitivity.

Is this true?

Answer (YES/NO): NO